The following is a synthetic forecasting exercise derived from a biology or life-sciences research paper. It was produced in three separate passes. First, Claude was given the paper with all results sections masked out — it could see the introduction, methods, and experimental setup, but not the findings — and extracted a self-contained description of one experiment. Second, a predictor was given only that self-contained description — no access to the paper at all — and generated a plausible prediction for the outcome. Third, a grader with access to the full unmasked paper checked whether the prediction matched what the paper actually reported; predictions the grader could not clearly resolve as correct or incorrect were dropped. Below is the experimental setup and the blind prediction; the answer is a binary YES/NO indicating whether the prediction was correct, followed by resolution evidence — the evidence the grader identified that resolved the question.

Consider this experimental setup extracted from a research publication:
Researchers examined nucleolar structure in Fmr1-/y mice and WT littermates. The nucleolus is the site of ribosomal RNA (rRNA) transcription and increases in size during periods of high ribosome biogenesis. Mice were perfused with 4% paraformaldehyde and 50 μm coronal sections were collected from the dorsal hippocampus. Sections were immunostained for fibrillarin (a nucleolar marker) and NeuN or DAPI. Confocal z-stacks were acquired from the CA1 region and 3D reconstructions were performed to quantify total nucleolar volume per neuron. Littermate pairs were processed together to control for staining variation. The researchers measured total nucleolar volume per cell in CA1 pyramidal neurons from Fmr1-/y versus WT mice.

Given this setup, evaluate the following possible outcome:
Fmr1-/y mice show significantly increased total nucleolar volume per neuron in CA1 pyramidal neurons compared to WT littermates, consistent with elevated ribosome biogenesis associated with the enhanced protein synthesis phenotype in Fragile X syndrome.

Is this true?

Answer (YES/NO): YES